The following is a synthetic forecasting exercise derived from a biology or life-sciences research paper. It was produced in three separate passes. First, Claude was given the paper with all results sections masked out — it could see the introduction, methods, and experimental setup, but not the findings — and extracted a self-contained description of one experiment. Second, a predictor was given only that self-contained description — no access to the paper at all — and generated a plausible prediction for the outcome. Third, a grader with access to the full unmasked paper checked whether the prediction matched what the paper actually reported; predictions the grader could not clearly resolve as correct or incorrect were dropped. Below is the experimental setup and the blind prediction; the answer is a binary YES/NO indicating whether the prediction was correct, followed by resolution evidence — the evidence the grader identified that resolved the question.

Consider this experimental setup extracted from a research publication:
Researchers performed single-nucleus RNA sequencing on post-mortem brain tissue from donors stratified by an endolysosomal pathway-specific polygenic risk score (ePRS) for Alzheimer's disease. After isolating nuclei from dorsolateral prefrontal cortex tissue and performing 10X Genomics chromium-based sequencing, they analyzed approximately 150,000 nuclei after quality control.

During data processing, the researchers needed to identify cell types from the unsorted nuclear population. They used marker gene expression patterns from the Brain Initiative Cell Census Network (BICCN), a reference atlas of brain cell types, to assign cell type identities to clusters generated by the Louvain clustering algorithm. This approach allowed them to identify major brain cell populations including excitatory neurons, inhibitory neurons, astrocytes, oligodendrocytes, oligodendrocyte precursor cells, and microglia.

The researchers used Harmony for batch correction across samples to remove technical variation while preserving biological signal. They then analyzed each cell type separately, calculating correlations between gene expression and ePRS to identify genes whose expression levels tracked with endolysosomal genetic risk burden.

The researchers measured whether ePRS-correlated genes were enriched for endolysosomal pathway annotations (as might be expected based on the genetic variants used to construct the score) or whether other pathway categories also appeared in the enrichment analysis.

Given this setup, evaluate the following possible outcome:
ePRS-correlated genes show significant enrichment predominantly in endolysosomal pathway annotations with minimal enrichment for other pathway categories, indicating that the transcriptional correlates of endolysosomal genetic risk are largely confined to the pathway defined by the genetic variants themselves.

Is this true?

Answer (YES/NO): NO